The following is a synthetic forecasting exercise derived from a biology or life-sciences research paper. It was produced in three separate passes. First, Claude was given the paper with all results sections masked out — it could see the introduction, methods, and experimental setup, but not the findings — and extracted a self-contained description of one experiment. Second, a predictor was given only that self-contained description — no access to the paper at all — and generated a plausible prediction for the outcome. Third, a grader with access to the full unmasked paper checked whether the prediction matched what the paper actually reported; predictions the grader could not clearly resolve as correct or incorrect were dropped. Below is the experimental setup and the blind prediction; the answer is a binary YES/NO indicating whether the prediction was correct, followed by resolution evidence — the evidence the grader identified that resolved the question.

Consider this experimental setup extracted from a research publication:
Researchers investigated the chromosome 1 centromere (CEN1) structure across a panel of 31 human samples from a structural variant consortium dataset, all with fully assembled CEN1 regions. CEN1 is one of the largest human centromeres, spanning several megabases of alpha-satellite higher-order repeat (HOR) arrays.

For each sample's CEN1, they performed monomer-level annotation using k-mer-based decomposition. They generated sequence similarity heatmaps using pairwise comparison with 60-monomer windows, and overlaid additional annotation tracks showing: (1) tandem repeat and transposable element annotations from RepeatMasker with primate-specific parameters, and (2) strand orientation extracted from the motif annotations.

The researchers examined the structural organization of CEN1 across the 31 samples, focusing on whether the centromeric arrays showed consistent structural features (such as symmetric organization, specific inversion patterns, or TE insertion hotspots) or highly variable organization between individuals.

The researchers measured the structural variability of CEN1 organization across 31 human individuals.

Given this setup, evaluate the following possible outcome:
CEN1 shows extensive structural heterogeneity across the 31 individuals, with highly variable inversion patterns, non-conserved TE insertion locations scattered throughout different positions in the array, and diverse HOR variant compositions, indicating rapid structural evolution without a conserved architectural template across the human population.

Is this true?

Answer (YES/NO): NO